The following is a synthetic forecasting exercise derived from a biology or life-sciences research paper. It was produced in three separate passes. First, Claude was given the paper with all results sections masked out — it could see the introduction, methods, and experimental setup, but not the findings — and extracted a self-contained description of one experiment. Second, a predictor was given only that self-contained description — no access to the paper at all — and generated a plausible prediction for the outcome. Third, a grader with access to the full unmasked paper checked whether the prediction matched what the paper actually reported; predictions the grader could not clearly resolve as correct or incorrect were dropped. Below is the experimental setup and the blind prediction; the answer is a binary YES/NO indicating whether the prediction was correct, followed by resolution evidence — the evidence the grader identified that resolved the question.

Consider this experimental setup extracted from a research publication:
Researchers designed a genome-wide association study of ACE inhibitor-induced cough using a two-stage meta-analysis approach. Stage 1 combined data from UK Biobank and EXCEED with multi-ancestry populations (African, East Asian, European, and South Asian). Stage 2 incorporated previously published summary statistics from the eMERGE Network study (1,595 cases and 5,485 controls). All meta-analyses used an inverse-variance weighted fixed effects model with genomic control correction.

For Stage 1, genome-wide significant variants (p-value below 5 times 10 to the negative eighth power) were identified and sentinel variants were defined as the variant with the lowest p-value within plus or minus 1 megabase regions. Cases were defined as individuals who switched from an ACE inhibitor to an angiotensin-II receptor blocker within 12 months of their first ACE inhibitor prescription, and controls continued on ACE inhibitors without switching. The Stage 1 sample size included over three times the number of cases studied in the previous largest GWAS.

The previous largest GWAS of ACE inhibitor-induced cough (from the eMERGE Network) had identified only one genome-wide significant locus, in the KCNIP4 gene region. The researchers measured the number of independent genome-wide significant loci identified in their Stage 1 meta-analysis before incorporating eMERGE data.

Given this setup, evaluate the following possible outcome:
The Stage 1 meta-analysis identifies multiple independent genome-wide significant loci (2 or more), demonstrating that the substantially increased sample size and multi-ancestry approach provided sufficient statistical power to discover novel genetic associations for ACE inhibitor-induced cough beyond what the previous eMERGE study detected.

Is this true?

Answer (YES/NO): YES